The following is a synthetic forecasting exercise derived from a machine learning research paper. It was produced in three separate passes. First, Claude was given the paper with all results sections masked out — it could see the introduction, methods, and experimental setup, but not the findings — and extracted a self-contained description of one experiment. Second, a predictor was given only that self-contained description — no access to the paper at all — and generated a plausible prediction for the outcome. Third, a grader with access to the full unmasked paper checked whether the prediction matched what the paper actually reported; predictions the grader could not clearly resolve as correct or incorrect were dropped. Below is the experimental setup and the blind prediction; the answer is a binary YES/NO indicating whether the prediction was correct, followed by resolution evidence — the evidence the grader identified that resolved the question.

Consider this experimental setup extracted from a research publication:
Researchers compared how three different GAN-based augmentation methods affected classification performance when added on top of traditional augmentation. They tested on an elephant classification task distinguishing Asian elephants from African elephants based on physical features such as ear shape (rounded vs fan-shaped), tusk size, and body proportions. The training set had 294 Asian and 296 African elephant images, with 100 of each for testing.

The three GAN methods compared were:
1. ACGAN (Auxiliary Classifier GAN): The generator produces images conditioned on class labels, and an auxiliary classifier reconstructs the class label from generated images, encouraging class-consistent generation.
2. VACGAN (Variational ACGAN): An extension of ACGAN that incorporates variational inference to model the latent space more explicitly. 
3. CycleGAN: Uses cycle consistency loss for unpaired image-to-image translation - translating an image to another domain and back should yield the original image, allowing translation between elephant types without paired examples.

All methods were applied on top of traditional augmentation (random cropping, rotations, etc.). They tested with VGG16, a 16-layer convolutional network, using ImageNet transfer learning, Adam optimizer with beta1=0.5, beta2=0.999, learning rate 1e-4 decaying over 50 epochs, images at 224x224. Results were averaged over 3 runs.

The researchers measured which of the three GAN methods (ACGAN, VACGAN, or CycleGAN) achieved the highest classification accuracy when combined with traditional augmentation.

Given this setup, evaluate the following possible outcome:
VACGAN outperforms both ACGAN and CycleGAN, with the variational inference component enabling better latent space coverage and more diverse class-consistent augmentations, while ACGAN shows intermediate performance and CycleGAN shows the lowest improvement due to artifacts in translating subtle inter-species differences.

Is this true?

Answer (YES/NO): NO